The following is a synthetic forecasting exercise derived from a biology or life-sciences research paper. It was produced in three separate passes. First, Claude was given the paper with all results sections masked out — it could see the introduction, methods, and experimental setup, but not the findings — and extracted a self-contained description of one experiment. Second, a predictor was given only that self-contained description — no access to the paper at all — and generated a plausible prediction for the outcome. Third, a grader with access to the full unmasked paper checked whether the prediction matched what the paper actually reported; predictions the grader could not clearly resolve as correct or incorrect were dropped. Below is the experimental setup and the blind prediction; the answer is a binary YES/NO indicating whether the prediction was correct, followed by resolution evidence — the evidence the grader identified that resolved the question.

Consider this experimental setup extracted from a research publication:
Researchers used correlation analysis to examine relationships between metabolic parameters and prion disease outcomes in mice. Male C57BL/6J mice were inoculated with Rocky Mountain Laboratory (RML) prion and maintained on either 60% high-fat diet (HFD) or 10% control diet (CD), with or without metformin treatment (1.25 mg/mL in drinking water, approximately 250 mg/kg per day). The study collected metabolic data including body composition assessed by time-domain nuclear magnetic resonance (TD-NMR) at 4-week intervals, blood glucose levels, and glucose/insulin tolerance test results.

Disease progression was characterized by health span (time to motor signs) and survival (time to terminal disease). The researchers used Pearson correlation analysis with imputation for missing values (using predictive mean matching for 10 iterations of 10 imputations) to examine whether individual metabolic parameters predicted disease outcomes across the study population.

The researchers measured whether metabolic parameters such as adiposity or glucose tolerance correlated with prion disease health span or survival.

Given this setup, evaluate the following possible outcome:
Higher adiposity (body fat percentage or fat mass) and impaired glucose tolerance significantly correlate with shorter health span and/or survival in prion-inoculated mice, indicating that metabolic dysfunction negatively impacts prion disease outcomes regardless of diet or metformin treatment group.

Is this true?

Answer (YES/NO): NO